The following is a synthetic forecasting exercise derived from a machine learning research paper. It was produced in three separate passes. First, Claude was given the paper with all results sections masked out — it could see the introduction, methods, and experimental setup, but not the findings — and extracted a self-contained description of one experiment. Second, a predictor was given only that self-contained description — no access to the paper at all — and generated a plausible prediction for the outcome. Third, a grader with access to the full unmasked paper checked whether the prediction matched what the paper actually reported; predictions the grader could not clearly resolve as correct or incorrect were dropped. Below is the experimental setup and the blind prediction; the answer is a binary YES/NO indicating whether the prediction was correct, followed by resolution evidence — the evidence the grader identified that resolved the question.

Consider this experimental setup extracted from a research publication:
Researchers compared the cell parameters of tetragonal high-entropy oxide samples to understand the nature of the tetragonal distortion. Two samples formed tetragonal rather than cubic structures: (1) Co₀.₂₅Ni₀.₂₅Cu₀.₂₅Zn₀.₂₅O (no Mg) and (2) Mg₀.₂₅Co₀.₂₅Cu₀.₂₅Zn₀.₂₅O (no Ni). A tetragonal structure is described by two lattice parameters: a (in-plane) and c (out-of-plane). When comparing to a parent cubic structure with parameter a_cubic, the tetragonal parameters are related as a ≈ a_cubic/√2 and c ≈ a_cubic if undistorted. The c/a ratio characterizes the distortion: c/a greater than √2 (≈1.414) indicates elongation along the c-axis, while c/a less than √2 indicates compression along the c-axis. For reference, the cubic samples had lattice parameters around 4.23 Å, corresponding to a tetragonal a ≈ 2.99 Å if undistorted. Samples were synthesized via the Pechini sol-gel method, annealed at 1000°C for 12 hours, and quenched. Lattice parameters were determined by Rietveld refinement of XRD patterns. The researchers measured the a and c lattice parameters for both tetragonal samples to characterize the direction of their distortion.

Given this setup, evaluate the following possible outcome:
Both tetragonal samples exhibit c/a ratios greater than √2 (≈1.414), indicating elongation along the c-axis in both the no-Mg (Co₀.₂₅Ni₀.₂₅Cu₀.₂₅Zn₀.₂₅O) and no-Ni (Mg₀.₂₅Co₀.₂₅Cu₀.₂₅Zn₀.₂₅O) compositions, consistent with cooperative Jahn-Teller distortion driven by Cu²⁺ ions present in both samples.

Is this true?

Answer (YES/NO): NO